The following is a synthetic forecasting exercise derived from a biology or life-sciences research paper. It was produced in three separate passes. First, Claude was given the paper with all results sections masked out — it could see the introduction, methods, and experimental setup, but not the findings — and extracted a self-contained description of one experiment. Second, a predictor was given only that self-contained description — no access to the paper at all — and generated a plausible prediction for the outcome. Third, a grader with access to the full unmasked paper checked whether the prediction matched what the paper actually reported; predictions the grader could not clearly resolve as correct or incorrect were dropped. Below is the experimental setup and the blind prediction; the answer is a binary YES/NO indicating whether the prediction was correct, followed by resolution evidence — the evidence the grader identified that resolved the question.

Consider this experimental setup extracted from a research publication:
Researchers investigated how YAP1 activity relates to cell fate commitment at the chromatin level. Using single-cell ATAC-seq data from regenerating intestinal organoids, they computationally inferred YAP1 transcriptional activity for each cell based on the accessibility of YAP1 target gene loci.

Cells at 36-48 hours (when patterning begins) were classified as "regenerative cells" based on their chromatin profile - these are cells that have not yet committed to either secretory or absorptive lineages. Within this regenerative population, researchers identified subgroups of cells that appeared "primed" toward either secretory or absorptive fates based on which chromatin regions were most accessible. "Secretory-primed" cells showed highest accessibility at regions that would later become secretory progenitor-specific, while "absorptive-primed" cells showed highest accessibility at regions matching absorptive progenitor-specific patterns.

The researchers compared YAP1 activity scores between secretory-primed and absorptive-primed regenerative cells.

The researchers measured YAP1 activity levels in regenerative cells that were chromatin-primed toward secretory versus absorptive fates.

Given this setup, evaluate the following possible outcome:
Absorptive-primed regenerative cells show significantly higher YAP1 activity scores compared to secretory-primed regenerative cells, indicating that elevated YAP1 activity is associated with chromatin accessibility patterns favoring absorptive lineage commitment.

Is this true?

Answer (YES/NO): NO